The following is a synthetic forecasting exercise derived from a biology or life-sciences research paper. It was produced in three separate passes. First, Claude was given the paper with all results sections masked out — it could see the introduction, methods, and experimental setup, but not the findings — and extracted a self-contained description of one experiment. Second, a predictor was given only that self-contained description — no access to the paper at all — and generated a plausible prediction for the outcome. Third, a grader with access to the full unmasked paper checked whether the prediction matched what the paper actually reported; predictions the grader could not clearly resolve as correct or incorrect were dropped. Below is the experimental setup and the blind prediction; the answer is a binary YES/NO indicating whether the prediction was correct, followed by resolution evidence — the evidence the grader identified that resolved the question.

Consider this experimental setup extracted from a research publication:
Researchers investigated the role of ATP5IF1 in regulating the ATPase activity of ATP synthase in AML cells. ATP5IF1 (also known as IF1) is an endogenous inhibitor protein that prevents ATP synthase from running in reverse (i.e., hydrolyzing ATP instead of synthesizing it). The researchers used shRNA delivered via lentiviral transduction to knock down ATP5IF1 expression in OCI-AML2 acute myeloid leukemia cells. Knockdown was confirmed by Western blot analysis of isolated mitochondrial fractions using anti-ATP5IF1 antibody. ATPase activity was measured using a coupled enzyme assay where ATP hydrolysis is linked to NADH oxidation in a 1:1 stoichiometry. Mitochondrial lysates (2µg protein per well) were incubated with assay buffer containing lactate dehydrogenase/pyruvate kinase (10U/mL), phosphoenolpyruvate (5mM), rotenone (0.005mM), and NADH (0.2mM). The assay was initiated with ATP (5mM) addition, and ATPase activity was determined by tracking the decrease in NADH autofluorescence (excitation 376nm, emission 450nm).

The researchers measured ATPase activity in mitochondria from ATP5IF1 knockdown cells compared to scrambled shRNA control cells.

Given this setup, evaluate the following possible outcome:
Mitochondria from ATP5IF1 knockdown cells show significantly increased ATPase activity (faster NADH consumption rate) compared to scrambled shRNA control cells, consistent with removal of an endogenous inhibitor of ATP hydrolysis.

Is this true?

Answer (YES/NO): YES